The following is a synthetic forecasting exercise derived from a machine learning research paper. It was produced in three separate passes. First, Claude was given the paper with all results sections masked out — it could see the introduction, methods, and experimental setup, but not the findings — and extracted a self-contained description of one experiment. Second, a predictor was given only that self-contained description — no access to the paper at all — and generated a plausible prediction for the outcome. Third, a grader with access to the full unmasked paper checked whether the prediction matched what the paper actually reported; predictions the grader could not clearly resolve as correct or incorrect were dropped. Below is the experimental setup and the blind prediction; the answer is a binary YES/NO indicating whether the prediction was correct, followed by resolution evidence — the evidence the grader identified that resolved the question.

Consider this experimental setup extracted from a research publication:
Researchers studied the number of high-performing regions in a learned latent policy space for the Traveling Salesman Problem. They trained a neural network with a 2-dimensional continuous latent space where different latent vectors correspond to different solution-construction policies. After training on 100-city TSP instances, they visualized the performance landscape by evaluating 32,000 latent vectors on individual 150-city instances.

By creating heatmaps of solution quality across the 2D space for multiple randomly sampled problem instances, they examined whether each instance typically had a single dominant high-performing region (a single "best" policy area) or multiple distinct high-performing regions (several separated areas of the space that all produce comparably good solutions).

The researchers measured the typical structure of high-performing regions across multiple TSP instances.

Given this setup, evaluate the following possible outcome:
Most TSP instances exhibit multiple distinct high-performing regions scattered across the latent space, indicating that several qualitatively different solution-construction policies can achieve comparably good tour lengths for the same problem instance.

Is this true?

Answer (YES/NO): YES